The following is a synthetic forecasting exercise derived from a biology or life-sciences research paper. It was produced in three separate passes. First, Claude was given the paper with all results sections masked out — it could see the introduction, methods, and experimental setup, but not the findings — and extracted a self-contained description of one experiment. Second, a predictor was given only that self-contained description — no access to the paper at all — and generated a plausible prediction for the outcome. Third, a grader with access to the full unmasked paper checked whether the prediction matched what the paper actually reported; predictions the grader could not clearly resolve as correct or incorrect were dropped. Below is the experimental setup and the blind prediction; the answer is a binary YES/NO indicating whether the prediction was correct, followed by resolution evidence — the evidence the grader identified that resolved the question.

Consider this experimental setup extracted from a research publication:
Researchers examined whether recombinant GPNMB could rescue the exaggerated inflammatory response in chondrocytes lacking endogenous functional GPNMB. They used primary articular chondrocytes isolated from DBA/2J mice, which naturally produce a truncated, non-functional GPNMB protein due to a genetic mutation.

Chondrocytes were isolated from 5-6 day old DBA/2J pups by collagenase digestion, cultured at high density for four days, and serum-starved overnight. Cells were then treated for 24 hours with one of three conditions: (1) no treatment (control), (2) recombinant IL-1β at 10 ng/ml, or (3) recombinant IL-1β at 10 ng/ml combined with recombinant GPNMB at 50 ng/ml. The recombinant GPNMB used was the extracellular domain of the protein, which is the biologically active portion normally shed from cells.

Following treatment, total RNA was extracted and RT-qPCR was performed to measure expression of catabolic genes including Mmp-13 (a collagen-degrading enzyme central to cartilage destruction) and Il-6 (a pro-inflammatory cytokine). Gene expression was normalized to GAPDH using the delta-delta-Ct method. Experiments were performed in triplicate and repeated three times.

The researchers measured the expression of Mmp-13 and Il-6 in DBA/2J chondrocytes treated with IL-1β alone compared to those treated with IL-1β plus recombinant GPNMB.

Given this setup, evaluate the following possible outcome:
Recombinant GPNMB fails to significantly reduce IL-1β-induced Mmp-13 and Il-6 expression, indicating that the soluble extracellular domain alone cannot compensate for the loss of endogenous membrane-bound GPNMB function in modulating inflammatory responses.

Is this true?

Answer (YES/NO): NO